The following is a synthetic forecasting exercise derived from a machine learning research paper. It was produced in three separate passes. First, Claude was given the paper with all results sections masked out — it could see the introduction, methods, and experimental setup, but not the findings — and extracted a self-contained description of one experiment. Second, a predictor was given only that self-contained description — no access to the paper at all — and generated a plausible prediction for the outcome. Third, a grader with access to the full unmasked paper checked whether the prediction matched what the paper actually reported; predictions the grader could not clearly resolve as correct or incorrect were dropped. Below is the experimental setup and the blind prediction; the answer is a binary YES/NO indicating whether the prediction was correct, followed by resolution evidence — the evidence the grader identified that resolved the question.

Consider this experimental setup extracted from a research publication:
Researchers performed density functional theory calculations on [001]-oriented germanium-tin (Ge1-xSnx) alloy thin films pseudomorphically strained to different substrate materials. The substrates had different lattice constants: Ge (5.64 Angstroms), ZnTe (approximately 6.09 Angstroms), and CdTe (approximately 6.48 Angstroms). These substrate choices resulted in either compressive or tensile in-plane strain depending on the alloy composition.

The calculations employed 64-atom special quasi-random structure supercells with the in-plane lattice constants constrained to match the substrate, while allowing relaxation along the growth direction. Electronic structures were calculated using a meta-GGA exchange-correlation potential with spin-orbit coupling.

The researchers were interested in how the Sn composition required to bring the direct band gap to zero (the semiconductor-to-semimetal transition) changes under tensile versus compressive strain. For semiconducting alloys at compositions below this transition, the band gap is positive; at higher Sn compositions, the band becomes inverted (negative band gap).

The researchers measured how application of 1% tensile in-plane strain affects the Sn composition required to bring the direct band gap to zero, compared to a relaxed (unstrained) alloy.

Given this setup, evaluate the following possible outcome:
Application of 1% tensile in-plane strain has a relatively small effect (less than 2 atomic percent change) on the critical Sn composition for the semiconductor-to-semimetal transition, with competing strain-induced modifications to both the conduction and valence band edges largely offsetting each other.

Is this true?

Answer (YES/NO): NO